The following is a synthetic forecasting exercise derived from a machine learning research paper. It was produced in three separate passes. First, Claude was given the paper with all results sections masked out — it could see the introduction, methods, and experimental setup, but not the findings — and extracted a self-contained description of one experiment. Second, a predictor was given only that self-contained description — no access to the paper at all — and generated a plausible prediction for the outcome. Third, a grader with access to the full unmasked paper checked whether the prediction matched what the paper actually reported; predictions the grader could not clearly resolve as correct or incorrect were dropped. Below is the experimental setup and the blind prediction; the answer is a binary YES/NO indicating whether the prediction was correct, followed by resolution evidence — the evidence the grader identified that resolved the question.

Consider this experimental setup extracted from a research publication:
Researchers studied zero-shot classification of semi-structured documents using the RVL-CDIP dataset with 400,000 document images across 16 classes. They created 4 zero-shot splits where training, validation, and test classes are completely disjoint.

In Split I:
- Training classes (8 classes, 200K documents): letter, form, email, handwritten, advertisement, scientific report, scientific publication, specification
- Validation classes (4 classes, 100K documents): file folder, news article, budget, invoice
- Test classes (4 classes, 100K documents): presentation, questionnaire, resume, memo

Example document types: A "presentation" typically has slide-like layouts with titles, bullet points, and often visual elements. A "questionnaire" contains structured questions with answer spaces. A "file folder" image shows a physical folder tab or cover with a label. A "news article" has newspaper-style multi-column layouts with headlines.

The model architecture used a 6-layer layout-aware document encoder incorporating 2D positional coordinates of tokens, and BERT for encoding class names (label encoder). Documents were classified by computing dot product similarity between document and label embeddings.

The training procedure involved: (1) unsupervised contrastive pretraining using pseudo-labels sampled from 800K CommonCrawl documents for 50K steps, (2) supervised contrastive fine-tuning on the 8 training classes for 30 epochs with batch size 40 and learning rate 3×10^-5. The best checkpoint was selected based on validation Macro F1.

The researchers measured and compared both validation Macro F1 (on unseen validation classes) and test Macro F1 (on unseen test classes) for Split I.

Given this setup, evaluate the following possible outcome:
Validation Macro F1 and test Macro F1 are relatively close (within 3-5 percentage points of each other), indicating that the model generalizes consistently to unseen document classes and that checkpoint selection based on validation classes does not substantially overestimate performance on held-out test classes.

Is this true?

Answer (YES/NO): NO